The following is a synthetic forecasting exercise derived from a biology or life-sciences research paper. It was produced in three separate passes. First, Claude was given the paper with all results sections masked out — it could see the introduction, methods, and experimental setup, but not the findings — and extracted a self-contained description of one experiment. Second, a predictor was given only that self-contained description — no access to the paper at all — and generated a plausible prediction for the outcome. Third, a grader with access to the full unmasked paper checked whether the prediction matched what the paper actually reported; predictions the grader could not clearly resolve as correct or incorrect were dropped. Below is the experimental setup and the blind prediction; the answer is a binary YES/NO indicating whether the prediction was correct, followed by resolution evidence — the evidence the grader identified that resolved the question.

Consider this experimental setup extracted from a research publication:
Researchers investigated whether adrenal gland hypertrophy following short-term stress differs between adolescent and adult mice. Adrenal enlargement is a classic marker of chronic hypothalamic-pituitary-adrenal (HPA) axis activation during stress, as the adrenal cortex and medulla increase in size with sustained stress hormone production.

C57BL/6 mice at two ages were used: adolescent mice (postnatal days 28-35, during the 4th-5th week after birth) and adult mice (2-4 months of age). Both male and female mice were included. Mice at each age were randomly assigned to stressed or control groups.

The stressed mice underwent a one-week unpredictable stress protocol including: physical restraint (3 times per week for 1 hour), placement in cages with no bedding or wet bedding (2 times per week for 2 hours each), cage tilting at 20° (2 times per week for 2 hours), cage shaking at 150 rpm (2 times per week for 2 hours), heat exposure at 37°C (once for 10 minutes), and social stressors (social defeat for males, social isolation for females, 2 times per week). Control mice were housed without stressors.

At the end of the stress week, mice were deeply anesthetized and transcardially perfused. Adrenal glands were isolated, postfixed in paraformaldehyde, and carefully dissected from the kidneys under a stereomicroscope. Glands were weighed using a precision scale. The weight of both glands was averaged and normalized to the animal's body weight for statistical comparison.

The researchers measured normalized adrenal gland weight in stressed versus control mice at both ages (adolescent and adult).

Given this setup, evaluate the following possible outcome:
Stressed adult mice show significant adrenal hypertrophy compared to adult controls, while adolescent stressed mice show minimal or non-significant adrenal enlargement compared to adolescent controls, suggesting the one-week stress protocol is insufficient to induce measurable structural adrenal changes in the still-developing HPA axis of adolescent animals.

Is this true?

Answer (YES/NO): NO